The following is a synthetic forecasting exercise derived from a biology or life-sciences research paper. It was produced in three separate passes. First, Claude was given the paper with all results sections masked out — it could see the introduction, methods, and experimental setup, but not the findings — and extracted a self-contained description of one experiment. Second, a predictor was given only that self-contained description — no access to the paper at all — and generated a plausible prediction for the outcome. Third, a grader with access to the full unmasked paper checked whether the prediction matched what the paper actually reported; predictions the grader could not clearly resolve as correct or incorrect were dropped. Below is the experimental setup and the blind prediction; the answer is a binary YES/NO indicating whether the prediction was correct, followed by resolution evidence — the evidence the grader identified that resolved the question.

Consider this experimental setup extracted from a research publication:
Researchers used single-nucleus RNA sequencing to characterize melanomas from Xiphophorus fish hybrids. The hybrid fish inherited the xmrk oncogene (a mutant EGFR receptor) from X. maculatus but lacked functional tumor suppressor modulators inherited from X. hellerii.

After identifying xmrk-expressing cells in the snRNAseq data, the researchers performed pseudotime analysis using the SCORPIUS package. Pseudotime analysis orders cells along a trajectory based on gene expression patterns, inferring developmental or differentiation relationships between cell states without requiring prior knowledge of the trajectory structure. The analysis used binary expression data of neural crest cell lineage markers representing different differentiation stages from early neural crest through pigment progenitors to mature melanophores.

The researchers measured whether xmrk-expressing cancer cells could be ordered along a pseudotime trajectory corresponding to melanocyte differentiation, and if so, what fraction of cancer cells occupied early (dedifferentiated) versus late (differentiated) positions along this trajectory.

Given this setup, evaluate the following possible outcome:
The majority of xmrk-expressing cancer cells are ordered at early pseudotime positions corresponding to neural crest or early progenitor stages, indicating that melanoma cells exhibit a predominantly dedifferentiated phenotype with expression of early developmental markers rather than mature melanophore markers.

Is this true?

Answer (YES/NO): NO